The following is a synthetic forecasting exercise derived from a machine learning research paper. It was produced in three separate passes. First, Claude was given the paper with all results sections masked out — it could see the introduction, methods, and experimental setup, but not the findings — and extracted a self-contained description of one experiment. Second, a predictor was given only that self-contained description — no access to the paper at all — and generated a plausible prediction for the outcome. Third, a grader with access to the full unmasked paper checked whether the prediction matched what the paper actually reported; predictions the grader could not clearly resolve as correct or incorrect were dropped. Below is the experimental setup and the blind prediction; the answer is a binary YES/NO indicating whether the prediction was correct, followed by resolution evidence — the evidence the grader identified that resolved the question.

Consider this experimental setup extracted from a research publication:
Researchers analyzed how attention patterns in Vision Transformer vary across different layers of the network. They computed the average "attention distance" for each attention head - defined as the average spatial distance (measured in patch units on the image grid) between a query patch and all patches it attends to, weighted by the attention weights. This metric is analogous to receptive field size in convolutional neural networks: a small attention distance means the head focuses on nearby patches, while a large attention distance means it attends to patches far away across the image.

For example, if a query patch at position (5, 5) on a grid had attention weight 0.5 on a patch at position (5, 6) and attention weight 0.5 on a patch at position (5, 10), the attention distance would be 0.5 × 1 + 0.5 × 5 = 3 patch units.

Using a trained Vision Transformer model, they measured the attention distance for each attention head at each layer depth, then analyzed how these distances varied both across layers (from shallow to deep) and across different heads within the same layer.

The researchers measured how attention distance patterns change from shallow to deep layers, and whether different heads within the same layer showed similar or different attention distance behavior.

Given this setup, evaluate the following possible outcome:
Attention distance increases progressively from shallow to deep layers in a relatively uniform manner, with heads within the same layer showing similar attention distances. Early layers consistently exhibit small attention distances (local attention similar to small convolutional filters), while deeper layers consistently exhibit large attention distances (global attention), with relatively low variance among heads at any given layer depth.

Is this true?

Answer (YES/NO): NO